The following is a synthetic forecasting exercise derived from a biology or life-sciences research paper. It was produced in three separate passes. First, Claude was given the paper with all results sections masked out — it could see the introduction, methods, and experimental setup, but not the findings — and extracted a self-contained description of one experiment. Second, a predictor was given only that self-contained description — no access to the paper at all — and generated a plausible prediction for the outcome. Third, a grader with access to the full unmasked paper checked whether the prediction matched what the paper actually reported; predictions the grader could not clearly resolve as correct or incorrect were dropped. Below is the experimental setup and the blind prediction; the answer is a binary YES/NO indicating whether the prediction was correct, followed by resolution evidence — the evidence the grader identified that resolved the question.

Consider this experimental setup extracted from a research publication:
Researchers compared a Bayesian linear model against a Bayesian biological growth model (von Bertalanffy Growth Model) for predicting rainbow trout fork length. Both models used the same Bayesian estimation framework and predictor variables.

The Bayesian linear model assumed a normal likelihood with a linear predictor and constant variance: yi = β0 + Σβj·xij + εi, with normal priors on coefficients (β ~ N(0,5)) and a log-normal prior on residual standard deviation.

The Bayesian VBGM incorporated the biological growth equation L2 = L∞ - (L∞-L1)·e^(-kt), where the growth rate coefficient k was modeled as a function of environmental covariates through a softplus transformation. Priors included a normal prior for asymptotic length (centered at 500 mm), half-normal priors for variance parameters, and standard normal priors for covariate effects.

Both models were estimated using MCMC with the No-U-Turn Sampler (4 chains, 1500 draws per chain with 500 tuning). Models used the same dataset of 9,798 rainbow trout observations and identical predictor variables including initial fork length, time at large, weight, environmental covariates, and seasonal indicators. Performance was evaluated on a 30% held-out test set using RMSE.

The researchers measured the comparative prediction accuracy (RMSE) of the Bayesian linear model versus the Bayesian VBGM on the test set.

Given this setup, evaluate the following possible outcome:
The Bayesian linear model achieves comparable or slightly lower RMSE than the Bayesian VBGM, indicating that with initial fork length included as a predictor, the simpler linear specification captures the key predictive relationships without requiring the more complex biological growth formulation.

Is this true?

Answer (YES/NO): NO